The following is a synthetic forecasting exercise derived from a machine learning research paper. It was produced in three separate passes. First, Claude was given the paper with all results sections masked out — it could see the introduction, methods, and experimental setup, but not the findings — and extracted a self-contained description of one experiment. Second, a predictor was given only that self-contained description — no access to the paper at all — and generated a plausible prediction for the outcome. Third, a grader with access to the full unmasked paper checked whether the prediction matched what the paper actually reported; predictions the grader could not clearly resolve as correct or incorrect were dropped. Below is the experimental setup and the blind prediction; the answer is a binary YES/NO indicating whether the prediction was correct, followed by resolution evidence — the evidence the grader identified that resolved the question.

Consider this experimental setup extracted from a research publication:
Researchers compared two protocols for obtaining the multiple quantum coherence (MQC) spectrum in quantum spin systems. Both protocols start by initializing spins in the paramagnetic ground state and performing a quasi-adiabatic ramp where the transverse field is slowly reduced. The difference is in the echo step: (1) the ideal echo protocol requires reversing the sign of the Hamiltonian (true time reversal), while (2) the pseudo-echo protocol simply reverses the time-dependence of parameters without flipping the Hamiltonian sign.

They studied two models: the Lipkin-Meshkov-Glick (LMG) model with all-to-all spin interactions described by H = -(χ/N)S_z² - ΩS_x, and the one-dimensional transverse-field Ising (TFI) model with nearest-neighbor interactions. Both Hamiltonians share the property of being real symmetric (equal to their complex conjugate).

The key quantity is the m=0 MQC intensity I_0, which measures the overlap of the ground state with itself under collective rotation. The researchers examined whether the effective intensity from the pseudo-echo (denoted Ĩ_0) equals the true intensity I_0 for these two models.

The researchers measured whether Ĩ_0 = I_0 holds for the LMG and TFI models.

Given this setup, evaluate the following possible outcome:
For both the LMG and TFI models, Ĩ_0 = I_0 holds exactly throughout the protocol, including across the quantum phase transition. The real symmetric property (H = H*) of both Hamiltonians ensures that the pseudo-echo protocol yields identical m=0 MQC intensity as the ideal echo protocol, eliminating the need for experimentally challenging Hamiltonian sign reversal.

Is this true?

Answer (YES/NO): NO